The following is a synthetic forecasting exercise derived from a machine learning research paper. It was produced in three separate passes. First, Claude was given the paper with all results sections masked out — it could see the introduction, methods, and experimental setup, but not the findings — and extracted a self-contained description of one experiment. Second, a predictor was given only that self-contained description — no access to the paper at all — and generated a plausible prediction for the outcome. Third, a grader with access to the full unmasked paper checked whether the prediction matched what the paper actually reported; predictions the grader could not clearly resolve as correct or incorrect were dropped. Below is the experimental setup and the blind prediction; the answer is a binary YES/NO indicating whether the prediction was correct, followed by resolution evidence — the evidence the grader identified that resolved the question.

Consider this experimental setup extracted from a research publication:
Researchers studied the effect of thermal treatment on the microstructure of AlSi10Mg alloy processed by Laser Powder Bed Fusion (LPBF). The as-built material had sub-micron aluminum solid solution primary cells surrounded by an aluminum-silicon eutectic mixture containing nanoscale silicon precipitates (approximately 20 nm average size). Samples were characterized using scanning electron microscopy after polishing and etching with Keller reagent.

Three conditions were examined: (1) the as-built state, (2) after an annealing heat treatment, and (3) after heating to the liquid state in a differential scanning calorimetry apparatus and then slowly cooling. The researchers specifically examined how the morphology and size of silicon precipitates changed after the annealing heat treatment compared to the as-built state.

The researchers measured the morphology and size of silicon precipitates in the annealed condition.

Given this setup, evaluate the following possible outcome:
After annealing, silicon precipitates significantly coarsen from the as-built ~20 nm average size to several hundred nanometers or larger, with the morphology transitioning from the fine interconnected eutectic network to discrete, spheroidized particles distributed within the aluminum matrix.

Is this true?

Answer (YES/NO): YES